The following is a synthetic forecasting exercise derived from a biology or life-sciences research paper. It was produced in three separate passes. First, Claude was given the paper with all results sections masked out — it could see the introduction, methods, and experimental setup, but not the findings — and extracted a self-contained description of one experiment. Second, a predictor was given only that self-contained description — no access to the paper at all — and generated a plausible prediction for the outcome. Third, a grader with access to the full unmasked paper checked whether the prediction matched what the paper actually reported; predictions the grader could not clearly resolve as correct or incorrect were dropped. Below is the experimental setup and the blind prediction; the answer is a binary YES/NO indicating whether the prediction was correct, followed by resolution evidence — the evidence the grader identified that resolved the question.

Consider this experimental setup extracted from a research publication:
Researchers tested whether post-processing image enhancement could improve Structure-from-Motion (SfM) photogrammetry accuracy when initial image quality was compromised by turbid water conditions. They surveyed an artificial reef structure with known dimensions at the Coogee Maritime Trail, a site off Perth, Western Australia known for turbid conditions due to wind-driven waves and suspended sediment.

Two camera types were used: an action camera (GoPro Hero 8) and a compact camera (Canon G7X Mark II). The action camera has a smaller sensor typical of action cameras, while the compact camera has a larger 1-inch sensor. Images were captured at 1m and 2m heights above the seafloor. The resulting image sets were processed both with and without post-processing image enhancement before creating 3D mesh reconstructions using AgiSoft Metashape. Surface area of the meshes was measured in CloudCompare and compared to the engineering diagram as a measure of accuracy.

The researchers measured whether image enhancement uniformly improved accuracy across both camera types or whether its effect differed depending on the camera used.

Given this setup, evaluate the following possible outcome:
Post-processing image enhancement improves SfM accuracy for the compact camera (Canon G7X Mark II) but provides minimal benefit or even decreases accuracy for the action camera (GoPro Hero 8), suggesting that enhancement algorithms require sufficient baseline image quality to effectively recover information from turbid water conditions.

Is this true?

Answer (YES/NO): NO